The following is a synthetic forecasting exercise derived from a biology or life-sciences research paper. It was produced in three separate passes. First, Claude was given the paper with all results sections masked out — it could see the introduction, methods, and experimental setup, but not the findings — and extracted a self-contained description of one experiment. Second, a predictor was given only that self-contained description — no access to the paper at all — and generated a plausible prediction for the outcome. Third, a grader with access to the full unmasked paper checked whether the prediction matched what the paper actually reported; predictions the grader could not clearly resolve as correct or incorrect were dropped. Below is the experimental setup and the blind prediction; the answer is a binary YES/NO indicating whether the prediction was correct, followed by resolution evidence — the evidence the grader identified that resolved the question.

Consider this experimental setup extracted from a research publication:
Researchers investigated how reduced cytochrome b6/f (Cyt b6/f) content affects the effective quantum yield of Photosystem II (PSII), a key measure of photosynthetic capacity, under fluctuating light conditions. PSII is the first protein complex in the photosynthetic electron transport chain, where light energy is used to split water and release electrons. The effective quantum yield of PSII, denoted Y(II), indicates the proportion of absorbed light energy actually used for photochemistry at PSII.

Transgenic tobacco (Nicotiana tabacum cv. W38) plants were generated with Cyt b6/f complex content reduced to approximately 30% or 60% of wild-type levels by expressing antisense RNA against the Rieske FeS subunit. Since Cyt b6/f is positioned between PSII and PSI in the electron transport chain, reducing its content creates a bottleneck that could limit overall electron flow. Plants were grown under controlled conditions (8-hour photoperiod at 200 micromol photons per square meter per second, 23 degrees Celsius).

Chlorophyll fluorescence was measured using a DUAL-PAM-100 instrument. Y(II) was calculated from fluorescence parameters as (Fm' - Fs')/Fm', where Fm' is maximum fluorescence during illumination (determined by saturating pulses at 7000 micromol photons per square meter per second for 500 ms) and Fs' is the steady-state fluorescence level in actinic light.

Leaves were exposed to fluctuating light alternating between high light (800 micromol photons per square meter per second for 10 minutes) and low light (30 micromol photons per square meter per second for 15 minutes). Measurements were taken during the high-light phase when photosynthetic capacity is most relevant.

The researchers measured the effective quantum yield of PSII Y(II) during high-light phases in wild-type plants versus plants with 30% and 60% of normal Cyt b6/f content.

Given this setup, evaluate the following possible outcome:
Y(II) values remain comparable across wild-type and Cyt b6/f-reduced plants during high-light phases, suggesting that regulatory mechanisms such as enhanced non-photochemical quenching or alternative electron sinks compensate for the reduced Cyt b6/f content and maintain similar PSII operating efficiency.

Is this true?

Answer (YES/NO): NO